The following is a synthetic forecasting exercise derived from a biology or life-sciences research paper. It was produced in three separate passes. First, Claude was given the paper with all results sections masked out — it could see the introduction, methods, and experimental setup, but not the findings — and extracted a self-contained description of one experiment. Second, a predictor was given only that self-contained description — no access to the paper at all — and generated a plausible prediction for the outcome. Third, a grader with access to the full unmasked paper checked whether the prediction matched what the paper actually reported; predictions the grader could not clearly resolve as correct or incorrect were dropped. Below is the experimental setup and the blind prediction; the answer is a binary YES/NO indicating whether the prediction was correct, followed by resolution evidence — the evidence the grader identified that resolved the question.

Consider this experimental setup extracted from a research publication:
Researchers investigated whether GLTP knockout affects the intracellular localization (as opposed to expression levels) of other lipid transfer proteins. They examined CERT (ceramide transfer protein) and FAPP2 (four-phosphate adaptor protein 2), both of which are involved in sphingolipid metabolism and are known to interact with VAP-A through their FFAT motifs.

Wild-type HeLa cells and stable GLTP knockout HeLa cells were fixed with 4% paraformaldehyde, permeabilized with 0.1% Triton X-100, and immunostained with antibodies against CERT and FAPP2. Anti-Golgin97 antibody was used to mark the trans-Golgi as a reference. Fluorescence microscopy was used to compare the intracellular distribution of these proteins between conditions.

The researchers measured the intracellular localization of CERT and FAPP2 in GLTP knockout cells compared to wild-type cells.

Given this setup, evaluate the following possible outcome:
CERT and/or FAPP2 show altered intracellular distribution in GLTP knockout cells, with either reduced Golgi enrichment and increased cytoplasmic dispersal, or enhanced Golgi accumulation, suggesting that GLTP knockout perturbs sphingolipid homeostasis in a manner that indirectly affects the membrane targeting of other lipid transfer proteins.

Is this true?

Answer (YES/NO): NO